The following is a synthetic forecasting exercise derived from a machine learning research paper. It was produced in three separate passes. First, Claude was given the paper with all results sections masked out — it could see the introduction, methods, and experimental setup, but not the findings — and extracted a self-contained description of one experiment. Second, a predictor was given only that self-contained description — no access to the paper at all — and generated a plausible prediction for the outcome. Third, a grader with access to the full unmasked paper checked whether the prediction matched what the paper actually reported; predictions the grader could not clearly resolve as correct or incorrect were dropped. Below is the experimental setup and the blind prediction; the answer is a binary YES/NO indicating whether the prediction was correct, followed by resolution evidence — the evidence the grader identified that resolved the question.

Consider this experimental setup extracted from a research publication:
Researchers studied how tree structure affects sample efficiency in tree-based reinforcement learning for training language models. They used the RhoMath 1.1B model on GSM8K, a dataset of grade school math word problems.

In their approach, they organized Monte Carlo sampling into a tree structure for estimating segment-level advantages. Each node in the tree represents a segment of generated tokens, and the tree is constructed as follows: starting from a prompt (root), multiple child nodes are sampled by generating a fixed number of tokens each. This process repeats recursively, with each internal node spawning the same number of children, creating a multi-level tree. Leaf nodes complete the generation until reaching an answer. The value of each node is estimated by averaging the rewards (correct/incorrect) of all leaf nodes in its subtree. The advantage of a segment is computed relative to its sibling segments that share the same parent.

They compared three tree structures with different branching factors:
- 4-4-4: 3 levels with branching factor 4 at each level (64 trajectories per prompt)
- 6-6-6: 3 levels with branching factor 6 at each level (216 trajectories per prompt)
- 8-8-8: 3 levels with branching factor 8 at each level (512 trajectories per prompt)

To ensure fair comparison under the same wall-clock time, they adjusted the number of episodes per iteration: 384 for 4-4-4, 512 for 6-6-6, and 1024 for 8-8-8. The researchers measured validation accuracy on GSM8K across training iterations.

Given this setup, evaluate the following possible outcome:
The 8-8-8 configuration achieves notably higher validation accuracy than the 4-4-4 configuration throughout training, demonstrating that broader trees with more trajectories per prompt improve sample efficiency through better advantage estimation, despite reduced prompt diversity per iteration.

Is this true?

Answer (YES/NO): NO